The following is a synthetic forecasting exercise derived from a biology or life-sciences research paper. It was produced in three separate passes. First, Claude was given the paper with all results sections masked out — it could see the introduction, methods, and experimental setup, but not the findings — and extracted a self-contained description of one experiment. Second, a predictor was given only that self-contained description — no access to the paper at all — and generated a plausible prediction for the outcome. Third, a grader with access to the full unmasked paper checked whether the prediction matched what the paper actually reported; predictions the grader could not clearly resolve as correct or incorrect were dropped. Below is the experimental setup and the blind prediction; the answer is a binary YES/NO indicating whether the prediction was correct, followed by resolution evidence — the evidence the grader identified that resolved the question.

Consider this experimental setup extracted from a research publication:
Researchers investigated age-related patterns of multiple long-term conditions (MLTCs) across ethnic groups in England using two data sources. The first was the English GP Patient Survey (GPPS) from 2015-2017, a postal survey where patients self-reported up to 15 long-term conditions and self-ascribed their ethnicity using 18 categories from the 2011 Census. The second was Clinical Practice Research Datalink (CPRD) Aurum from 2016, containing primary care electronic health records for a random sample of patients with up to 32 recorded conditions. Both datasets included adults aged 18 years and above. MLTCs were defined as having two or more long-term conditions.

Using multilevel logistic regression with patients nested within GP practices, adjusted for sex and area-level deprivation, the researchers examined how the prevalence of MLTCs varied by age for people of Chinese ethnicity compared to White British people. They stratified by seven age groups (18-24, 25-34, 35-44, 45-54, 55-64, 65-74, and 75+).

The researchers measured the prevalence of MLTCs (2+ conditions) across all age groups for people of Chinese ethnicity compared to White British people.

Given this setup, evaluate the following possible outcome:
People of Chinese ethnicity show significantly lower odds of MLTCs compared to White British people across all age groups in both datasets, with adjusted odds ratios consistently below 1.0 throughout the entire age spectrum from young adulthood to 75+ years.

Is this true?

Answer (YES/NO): YES